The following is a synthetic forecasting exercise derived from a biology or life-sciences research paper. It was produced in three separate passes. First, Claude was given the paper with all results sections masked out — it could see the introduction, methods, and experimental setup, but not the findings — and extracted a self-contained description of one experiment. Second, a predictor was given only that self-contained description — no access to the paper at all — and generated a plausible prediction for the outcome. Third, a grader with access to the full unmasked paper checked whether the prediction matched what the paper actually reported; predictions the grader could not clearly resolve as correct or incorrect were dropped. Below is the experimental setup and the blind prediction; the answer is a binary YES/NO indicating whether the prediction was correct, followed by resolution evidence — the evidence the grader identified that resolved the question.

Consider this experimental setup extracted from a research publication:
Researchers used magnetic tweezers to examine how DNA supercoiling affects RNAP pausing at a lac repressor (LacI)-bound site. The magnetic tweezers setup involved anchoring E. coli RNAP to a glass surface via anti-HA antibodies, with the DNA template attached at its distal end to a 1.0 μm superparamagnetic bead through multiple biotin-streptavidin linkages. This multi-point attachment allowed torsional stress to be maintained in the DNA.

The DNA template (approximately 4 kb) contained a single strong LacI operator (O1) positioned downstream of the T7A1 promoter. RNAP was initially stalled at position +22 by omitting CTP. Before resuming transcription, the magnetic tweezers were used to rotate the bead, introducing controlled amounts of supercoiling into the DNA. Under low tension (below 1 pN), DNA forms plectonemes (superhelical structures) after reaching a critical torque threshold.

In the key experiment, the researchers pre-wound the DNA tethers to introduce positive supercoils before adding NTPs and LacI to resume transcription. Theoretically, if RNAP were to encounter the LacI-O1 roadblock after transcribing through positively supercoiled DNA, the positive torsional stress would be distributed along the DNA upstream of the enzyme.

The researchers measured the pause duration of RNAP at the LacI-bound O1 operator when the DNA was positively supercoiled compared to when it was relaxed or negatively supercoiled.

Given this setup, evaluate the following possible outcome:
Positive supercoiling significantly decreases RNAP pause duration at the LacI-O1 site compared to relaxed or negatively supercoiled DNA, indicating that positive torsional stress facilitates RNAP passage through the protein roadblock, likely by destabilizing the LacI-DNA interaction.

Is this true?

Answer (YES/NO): YES